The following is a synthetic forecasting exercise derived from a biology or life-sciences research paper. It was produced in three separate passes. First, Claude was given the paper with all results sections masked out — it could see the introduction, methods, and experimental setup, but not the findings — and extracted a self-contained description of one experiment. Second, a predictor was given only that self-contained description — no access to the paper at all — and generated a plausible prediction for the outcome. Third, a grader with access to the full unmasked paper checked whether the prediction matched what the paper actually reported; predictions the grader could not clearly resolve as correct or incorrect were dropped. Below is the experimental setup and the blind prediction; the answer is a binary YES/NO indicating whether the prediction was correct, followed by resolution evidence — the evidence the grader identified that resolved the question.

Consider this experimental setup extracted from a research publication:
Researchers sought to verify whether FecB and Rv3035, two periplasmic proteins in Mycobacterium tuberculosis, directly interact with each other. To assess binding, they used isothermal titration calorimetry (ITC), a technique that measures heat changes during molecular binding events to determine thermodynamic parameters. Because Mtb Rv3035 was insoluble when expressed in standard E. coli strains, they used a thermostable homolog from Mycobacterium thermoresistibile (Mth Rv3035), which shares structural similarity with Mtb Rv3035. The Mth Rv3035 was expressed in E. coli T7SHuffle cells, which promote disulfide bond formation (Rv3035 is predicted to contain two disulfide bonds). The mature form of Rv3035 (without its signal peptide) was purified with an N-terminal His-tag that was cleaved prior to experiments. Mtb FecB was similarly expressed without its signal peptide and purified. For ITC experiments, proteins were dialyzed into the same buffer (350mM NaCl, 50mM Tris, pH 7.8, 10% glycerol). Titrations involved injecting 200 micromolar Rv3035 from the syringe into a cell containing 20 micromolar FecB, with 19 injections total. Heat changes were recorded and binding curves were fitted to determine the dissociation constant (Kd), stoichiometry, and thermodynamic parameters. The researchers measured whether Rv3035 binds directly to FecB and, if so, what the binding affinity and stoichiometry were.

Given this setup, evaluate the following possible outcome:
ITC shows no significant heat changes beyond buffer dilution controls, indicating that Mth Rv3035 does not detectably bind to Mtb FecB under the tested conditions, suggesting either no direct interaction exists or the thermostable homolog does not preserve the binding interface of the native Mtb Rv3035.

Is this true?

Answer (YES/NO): NO